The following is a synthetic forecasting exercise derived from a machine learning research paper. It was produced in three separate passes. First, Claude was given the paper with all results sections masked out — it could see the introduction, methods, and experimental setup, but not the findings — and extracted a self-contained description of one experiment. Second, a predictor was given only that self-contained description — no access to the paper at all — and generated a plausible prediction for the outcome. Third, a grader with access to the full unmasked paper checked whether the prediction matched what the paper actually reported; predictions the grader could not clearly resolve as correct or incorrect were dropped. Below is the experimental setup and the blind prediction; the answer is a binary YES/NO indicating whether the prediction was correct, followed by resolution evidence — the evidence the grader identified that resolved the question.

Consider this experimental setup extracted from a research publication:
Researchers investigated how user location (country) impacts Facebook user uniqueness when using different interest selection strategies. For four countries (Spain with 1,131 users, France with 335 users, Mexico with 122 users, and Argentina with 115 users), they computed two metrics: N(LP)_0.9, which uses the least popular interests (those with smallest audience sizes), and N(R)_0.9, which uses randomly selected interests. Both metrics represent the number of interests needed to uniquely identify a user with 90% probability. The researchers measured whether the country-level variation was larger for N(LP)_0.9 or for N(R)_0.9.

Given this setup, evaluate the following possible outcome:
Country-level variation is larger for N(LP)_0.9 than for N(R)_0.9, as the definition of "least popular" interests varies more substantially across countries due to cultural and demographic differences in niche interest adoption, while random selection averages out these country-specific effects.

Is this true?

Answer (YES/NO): NO